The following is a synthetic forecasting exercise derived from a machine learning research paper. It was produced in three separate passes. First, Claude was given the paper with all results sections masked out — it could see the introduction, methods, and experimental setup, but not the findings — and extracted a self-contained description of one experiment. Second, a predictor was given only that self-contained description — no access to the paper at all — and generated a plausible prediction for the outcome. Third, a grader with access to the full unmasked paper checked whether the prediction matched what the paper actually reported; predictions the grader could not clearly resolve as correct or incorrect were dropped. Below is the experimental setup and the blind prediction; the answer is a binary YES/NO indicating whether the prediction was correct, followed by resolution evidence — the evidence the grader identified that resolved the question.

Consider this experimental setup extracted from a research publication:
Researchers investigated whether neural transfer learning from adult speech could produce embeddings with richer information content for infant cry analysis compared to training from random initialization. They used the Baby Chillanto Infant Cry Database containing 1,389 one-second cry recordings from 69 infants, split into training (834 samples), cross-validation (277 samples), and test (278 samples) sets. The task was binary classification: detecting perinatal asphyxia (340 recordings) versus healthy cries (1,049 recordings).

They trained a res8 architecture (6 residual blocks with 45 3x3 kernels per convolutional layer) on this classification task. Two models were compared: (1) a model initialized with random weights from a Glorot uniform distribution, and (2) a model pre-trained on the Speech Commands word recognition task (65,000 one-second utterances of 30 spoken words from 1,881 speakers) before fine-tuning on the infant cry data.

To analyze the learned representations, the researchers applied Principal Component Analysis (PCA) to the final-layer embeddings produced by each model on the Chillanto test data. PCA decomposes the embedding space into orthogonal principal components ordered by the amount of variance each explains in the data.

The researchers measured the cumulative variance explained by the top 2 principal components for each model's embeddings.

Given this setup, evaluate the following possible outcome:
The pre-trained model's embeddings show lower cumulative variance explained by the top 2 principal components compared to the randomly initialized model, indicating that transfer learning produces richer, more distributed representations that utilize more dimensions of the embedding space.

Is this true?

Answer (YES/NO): YES